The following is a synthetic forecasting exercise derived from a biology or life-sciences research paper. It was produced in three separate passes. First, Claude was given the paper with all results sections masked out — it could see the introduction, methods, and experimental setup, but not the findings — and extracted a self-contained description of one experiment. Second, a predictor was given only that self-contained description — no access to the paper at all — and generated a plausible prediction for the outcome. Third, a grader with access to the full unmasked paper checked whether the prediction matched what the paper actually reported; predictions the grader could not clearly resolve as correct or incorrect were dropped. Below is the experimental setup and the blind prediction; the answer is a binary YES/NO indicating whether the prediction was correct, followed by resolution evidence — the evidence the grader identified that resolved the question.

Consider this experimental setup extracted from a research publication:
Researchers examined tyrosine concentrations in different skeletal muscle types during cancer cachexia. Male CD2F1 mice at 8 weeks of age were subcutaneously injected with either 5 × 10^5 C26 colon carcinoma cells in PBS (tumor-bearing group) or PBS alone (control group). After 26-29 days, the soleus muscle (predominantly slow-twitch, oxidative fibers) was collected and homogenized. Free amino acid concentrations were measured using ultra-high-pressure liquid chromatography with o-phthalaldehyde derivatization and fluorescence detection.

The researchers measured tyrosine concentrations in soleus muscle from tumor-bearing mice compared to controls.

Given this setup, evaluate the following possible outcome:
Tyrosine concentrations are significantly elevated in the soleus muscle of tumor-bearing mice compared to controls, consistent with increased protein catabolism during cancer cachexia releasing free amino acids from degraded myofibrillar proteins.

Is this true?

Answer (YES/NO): YES